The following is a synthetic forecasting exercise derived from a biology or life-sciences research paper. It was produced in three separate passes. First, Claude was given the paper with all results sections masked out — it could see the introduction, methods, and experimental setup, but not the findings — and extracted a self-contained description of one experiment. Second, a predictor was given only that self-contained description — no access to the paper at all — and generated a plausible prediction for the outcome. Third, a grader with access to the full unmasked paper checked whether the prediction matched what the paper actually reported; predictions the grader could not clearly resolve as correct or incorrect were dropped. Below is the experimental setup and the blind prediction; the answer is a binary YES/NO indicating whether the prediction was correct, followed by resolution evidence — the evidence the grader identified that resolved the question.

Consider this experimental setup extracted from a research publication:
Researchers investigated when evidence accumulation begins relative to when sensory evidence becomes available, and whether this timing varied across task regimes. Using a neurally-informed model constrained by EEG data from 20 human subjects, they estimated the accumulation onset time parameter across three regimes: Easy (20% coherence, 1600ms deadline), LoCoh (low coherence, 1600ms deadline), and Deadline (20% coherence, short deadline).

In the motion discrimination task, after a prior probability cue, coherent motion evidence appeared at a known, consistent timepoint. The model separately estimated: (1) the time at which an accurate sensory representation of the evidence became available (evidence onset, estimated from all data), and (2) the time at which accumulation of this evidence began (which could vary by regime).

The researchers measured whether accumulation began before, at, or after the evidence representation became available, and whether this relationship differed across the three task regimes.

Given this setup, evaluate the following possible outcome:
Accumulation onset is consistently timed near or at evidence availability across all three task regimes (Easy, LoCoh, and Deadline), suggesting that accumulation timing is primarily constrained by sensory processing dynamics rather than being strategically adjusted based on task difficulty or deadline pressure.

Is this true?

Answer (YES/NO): NO